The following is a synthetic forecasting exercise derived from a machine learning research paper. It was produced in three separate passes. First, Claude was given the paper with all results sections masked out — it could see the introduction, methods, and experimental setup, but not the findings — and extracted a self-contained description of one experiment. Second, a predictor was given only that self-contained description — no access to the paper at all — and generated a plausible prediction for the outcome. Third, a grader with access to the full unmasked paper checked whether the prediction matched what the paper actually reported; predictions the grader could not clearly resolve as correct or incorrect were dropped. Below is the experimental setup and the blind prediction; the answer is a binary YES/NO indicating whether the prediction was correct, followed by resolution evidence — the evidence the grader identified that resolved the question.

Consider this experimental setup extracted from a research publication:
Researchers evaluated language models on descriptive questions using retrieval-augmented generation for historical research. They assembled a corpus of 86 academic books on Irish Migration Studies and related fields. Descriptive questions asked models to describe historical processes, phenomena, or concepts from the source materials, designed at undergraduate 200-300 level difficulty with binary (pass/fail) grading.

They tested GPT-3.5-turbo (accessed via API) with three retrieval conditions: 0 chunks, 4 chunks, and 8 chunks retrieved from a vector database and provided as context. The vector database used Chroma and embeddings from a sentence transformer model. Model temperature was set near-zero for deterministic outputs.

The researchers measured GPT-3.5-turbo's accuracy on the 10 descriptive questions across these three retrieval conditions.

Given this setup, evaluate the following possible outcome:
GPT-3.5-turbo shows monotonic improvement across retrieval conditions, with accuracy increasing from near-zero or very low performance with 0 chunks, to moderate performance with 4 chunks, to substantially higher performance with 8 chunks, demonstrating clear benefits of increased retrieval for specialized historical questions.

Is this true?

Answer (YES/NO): NO